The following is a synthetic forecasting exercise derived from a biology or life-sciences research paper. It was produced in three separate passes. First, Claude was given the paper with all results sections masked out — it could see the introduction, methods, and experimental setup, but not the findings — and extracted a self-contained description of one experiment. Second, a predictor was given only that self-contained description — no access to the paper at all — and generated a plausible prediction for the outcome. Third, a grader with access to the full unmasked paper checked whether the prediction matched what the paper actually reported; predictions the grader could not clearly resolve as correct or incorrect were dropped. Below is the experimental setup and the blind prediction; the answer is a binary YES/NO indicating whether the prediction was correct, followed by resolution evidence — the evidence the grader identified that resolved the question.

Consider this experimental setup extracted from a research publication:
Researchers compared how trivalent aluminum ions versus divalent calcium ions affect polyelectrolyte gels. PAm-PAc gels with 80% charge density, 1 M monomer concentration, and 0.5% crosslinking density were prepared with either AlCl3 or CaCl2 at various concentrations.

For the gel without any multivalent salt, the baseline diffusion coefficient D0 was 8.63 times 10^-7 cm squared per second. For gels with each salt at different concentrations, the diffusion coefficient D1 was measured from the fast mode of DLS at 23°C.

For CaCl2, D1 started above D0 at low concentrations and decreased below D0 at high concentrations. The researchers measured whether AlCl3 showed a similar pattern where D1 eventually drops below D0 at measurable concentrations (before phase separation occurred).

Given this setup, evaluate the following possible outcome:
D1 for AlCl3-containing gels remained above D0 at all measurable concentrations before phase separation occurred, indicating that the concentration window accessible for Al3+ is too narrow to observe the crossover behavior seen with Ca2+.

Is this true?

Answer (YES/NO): YES